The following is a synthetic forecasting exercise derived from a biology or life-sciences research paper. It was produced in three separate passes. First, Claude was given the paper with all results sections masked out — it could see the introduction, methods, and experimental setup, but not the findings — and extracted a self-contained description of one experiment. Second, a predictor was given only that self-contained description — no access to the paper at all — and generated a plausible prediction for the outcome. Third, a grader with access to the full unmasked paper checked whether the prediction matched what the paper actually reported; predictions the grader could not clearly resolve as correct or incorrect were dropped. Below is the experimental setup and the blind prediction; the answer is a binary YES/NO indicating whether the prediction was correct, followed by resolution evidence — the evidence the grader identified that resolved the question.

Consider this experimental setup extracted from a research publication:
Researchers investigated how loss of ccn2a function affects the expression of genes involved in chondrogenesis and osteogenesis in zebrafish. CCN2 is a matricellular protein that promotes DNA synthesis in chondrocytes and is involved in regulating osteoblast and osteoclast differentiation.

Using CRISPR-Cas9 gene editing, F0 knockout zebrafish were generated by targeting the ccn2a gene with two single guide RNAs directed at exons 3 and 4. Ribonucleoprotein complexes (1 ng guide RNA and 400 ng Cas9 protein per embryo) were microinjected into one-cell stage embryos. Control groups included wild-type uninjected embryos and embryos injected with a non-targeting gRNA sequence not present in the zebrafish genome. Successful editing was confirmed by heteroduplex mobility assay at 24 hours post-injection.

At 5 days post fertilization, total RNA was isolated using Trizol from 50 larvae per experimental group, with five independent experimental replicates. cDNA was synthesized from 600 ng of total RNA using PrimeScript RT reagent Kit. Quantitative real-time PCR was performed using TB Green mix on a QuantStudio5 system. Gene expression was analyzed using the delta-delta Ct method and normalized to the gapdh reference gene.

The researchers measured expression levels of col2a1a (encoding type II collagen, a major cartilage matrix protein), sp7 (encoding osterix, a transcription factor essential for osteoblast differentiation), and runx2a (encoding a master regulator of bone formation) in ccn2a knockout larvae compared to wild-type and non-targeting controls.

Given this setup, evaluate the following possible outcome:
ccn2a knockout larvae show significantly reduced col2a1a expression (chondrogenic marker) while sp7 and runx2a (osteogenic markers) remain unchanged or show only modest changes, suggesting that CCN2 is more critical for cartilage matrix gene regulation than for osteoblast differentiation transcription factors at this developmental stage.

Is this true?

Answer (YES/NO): NO